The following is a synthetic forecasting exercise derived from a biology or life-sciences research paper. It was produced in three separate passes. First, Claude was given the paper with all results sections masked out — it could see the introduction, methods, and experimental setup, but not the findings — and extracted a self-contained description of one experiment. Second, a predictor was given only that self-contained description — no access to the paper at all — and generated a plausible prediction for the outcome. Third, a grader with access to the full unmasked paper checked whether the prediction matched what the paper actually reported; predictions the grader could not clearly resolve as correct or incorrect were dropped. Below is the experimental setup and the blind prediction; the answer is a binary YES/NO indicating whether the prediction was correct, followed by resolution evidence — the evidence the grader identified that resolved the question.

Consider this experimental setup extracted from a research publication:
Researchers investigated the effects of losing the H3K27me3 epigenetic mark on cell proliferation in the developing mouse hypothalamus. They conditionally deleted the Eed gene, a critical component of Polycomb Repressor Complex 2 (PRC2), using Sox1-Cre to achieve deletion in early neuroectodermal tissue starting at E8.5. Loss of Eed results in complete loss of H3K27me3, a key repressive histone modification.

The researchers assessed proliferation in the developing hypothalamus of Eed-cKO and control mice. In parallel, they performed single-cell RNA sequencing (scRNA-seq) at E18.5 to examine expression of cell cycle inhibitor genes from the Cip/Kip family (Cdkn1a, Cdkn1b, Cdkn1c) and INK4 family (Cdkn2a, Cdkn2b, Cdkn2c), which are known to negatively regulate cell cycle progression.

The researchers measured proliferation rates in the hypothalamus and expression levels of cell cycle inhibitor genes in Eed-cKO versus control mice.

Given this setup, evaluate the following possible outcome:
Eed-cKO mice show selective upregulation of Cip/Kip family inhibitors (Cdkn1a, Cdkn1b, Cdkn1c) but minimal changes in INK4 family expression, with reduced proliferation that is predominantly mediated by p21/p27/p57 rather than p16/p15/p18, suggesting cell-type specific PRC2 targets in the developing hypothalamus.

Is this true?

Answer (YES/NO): NO